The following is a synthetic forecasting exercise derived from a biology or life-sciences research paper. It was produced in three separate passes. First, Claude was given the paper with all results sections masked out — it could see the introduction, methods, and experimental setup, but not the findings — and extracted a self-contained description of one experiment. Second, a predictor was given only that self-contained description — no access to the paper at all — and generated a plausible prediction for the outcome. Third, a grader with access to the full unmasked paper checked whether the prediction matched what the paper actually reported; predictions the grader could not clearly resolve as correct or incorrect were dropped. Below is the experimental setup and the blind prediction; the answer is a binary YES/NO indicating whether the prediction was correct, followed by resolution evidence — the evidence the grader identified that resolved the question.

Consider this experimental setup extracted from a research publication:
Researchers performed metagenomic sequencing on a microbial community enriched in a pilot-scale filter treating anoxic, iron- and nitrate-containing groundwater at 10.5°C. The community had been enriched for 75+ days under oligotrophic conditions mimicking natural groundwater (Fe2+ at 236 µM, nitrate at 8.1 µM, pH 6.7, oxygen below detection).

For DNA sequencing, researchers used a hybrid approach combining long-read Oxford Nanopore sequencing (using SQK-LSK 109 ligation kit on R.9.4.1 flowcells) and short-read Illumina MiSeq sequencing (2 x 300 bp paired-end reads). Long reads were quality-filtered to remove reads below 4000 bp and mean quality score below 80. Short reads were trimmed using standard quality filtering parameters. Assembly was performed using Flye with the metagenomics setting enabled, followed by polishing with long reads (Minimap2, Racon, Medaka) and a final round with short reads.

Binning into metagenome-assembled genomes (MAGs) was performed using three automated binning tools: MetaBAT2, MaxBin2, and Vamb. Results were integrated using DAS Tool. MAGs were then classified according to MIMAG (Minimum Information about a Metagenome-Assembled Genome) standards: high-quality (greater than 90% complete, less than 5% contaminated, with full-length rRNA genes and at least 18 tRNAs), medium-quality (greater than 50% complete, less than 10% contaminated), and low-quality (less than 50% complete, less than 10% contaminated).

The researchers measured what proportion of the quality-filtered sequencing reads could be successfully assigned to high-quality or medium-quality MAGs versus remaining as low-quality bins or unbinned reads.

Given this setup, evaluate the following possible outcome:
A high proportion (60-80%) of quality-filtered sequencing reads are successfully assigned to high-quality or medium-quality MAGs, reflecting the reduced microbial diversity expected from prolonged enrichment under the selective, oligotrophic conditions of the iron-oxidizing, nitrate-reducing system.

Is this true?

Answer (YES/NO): YES